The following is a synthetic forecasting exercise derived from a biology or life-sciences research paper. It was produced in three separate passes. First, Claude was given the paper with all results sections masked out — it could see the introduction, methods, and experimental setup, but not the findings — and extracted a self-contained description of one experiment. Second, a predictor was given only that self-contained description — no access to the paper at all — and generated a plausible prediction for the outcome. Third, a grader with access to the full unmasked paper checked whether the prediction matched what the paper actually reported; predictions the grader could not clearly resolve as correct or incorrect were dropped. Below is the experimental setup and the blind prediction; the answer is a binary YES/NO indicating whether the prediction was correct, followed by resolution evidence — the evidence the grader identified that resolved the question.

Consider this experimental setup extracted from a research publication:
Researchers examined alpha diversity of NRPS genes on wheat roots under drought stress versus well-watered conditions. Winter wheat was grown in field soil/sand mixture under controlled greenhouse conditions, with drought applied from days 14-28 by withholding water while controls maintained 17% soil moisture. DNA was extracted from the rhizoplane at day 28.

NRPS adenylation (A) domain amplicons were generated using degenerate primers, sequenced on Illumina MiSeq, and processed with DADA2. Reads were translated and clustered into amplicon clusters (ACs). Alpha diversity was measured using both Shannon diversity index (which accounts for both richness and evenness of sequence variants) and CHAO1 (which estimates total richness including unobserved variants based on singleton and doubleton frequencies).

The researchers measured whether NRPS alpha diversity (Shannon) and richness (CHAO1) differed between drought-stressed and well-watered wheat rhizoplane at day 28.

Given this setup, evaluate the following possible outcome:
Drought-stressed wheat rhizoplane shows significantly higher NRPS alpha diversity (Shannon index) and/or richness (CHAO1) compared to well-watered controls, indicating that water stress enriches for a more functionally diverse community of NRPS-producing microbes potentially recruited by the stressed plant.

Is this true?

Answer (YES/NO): NO